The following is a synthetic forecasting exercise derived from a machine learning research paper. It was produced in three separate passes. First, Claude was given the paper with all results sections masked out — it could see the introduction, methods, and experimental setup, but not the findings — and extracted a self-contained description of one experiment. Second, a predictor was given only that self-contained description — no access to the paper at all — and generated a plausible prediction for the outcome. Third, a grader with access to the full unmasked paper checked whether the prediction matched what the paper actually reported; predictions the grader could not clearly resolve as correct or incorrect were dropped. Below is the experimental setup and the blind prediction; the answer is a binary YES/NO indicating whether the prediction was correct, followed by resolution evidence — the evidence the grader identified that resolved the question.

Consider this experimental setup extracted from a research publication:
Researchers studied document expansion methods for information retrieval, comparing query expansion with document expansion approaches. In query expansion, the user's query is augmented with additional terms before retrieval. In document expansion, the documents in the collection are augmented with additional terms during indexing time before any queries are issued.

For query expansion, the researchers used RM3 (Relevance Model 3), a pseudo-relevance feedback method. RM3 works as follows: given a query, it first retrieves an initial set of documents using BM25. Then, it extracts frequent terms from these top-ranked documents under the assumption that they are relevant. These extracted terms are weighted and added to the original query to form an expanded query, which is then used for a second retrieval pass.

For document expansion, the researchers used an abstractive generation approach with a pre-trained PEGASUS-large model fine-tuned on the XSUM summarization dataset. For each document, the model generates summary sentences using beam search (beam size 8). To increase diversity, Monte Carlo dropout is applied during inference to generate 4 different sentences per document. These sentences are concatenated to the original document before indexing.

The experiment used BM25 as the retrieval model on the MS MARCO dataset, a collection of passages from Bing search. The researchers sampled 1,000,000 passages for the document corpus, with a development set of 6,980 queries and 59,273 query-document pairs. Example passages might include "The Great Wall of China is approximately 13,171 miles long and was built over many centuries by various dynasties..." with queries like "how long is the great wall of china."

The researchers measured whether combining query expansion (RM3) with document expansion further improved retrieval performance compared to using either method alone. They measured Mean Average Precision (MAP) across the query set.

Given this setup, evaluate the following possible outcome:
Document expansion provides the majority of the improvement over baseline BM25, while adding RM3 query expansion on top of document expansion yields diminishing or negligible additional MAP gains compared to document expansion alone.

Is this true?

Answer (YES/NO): NO